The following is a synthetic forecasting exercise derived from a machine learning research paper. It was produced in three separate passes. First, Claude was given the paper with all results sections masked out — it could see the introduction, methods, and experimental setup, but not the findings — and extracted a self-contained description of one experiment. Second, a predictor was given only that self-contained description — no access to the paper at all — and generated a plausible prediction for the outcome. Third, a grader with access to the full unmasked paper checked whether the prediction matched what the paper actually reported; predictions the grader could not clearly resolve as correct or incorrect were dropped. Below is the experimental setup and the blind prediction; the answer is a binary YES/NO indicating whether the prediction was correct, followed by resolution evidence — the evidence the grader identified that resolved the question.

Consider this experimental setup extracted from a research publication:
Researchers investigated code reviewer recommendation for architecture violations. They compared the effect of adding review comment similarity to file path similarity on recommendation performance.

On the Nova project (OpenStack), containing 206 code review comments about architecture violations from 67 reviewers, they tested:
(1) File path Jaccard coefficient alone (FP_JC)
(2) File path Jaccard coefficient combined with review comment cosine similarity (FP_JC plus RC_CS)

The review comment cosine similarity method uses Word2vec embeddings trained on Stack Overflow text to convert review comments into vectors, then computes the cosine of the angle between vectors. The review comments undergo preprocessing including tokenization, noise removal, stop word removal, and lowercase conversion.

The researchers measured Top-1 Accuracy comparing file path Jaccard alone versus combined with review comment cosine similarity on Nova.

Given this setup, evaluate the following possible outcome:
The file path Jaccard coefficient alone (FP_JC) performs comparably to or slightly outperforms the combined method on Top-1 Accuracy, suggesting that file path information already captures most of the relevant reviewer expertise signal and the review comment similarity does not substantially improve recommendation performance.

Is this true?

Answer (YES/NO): NO